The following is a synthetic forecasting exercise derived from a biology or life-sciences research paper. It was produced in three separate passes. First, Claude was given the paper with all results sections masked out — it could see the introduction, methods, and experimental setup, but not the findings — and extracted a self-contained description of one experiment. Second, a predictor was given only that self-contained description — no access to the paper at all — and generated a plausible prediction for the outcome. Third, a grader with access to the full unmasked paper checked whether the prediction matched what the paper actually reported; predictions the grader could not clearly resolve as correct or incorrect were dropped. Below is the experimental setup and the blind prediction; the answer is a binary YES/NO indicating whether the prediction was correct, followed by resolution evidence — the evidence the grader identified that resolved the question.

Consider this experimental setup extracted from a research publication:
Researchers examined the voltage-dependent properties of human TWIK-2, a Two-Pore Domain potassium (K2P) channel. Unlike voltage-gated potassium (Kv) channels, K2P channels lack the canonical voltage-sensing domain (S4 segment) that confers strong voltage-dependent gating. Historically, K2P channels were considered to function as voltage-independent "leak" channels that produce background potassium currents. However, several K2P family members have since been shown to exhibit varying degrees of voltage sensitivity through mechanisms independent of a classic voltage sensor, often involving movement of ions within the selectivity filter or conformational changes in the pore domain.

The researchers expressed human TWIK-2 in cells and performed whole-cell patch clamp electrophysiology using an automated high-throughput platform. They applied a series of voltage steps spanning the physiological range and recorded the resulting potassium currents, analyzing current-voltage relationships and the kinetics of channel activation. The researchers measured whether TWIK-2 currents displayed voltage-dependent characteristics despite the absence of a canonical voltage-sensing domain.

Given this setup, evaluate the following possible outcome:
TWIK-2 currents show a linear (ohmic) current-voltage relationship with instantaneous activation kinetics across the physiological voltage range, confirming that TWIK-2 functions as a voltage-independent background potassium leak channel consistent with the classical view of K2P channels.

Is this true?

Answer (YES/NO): NO